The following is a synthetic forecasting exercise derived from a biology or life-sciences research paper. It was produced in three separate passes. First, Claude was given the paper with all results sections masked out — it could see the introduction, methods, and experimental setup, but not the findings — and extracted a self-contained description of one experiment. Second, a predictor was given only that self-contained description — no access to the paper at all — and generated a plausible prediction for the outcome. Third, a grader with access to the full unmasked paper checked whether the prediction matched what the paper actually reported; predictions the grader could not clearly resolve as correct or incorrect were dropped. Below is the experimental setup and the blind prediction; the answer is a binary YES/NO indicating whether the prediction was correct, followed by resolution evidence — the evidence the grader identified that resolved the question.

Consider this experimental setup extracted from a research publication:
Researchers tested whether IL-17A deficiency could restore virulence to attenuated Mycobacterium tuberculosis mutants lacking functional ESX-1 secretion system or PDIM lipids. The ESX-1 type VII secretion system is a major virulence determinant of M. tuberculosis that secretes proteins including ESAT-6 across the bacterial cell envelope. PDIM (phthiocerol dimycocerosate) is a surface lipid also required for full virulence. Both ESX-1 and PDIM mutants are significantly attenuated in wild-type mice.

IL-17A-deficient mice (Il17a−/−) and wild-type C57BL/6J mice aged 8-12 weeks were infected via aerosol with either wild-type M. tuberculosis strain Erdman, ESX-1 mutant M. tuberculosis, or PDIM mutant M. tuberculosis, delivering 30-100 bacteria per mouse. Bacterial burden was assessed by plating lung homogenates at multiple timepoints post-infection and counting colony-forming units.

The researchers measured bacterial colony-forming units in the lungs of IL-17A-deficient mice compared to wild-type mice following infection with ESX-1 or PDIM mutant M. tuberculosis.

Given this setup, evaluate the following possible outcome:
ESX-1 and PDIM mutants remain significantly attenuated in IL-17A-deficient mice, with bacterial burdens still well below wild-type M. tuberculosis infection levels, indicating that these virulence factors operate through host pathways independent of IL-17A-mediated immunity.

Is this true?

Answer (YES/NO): NO